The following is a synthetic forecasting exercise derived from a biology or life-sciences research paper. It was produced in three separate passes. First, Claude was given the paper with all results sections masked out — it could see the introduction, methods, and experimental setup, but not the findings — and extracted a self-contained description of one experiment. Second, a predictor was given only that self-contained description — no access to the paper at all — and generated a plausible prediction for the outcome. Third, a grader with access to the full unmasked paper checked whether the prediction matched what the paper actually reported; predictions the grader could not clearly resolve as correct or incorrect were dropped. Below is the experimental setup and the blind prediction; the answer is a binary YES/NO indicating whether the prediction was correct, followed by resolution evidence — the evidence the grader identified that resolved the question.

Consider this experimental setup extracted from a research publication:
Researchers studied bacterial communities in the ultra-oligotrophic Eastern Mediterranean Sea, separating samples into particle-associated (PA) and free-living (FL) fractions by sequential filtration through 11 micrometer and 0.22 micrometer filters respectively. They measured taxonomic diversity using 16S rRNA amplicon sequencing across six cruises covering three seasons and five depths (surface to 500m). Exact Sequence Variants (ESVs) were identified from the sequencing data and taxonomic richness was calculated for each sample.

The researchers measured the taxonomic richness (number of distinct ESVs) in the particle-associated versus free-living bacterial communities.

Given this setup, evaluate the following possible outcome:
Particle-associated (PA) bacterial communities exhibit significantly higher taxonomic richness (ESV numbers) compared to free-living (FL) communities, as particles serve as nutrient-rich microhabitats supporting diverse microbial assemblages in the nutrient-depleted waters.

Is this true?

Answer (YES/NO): NO